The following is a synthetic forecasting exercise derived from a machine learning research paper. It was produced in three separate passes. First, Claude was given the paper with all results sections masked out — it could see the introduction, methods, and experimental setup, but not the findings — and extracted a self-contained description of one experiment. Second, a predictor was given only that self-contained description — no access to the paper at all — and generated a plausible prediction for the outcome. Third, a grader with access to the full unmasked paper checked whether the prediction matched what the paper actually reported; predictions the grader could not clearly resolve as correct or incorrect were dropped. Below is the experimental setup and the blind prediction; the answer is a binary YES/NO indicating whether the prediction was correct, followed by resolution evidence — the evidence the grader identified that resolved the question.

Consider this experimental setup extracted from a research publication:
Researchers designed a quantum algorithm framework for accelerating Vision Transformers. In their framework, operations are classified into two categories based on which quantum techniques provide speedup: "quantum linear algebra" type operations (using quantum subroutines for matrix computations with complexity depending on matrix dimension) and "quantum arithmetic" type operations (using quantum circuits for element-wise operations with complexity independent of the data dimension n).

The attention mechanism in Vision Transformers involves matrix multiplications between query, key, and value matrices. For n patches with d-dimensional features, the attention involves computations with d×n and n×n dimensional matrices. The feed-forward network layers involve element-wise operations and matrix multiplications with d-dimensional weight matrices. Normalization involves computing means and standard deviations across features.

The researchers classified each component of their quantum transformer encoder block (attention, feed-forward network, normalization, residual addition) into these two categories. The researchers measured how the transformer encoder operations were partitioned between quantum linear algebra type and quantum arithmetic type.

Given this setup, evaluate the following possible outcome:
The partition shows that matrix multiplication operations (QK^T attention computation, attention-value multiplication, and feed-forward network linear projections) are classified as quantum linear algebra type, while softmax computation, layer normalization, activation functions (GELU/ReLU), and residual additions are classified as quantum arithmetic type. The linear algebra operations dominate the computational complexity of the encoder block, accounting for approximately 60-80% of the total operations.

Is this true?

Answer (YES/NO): NO